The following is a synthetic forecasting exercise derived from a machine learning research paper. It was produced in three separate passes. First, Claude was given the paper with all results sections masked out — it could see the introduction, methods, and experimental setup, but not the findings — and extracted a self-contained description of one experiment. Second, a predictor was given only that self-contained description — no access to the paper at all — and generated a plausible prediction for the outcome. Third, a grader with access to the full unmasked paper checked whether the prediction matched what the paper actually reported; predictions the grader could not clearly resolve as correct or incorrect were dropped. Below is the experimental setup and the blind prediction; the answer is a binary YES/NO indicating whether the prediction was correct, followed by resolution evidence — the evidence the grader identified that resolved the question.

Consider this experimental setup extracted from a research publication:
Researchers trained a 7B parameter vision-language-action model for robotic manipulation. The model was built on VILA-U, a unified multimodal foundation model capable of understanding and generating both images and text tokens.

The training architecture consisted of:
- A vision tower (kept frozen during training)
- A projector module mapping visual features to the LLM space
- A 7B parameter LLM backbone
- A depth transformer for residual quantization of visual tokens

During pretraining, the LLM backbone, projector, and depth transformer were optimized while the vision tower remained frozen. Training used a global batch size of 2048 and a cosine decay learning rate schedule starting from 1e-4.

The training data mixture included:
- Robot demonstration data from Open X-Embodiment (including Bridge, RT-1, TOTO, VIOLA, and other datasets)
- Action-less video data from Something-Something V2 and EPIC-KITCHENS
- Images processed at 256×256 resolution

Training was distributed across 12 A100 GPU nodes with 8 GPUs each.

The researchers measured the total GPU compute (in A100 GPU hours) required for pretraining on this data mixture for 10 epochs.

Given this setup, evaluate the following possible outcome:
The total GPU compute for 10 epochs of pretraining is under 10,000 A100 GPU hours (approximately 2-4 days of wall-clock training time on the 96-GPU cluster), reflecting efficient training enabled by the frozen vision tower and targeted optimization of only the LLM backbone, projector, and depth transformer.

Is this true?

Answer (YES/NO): NO